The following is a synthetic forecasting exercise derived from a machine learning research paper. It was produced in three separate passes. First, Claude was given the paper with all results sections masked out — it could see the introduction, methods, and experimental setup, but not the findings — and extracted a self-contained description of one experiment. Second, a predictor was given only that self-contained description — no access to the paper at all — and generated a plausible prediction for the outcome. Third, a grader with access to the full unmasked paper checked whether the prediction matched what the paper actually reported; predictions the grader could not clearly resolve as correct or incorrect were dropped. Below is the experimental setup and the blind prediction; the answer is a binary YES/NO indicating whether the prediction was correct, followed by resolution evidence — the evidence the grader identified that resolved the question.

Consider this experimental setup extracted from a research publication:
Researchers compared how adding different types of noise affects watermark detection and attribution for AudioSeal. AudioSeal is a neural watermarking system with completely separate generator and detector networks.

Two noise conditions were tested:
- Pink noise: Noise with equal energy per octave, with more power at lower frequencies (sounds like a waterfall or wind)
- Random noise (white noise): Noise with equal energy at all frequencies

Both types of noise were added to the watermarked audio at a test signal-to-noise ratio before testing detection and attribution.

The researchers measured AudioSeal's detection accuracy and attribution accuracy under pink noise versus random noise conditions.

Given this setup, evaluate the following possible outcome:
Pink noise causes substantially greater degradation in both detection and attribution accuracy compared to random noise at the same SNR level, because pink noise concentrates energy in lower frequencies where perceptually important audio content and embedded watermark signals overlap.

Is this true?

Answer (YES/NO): NO